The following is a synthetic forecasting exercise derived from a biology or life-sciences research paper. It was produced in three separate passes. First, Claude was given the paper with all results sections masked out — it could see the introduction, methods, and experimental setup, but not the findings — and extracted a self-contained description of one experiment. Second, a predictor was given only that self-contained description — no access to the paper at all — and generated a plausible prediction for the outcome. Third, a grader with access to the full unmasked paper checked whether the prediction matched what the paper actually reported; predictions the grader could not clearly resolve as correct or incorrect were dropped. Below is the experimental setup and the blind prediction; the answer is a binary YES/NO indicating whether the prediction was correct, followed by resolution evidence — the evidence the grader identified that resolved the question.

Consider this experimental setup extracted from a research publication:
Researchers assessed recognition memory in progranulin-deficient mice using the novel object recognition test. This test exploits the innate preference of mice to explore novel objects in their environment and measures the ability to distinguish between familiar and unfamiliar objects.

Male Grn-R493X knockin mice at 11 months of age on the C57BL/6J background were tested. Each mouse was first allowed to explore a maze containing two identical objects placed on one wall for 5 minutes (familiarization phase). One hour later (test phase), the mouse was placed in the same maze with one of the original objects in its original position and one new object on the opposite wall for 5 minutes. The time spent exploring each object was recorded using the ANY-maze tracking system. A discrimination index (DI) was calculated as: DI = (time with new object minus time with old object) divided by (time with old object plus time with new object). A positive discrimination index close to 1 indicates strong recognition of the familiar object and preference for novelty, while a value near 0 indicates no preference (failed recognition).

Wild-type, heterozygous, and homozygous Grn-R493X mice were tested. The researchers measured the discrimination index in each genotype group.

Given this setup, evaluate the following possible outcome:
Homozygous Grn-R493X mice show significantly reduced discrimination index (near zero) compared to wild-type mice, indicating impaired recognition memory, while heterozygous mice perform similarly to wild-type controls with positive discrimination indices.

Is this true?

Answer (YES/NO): NO